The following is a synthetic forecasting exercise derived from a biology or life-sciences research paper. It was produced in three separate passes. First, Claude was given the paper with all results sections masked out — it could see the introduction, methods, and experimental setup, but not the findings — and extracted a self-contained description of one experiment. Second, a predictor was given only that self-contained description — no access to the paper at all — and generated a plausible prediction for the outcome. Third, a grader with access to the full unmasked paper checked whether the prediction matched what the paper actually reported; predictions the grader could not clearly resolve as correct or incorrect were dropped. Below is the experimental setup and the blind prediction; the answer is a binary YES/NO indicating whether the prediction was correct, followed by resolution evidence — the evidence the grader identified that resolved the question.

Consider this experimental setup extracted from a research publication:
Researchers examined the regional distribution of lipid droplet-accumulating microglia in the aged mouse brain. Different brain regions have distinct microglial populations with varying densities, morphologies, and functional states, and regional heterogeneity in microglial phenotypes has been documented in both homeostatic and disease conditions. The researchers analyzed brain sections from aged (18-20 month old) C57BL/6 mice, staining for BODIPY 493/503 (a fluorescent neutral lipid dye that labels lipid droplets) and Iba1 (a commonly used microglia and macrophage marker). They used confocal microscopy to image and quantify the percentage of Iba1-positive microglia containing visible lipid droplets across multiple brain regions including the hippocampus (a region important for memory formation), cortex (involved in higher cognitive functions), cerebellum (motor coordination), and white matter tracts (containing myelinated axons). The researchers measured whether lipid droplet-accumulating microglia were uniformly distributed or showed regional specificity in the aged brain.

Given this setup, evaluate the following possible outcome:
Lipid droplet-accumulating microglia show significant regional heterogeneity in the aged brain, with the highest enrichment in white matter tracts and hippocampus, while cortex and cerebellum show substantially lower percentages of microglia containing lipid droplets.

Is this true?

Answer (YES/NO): NO